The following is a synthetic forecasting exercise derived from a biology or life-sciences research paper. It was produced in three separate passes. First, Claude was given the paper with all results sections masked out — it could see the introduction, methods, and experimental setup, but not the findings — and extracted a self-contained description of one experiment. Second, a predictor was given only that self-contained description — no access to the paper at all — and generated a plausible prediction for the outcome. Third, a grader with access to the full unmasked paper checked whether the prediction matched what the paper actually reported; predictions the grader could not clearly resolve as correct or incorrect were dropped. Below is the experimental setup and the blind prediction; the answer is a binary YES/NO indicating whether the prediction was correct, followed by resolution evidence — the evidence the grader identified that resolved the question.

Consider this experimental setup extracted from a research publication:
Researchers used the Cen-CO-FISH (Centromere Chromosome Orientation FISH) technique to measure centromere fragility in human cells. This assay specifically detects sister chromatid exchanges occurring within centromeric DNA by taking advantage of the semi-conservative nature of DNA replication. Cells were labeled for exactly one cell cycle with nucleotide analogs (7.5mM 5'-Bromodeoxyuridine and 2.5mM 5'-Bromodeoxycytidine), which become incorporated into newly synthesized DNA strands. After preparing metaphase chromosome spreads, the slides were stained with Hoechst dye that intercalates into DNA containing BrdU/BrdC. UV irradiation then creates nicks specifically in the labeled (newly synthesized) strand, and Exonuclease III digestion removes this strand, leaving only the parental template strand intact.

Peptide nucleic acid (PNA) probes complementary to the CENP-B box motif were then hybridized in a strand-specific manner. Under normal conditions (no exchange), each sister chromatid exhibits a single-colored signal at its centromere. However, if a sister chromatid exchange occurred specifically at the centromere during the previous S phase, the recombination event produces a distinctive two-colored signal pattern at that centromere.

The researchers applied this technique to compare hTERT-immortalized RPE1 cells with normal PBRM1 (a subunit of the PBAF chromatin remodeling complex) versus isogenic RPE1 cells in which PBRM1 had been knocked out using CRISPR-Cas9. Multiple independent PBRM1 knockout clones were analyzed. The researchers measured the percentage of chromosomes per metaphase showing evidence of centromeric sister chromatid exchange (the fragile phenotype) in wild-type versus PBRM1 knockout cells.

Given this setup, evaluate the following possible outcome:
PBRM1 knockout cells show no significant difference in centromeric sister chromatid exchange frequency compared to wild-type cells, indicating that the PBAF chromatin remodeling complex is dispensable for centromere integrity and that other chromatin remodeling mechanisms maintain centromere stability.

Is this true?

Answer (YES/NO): NO